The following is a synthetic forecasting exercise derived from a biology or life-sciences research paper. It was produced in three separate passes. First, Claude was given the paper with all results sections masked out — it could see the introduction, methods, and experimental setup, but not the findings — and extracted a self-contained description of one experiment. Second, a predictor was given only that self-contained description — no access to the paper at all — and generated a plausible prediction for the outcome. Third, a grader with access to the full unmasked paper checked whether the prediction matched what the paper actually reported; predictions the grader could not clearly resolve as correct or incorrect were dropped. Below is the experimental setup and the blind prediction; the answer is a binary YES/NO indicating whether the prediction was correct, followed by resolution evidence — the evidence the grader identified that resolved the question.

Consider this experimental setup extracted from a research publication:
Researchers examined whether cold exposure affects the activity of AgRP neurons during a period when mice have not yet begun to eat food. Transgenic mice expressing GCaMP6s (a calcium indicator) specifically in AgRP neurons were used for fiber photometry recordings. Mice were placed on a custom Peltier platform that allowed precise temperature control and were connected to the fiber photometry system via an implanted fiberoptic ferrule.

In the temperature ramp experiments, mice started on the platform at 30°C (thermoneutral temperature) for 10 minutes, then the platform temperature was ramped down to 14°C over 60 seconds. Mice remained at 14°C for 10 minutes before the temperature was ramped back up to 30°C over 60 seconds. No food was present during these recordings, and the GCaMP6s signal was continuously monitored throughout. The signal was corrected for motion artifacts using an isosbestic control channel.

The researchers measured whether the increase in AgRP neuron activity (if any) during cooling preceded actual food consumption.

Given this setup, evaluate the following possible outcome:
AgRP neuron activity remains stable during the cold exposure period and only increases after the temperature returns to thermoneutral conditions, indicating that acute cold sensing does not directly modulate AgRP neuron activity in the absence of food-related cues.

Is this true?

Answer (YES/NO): NO